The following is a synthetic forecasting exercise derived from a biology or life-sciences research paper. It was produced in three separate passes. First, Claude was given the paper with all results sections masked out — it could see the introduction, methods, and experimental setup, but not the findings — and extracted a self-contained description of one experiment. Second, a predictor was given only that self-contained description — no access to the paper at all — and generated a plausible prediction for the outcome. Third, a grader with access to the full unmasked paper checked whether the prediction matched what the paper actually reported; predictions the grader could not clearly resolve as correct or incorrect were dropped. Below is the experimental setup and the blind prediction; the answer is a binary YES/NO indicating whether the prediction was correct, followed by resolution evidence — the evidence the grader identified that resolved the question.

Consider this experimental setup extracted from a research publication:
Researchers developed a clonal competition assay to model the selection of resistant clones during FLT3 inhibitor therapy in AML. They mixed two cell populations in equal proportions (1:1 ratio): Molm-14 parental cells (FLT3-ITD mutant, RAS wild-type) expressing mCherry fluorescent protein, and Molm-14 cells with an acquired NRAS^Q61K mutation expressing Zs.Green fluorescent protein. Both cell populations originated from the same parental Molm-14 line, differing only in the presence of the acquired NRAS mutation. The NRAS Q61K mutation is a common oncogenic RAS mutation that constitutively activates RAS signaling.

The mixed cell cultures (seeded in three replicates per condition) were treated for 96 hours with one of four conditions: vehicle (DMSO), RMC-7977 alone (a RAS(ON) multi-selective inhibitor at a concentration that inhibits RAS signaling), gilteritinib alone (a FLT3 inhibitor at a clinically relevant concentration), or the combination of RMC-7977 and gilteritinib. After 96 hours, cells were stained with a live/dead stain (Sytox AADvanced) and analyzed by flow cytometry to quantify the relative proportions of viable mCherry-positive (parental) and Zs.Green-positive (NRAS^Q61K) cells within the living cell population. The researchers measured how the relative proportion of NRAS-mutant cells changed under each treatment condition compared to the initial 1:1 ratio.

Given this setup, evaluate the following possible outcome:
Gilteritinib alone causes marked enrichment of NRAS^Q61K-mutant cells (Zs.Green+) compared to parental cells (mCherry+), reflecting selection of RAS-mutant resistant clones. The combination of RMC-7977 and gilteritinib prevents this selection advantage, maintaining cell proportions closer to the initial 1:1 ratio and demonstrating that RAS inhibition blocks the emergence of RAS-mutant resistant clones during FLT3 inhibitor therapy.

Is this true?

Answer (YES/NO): NO